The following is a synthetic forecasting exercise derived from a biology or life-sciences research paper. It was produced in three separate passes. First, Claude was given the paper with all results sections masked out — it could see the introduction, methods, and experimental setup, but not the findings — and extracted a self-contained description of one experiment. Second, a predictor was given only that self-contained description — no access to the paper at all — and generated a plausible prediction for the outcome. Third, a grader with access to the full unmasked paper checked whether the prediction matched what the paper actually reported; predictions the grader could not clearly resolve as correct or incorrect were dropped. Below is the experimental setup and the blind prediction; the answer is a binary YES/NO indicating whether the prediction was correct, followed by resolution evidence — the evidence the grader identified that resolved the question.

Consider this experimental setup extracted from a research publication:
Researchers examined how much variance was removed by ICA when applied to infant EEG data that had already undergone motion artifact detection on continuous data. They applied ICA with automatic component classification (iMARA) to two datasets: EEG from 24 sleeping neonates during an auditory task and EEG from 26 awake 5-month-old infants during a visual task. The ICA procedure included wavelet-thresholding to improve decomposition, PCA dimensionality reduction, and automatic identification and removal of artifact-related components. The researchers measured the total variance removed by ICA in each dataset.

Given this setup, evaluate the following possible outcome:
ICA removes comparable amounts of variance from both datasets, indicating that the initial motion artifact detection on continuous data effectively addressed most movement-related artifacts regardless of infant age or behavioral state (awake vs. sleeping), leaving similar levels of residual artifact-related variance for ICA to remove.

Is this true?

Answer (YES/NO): NO